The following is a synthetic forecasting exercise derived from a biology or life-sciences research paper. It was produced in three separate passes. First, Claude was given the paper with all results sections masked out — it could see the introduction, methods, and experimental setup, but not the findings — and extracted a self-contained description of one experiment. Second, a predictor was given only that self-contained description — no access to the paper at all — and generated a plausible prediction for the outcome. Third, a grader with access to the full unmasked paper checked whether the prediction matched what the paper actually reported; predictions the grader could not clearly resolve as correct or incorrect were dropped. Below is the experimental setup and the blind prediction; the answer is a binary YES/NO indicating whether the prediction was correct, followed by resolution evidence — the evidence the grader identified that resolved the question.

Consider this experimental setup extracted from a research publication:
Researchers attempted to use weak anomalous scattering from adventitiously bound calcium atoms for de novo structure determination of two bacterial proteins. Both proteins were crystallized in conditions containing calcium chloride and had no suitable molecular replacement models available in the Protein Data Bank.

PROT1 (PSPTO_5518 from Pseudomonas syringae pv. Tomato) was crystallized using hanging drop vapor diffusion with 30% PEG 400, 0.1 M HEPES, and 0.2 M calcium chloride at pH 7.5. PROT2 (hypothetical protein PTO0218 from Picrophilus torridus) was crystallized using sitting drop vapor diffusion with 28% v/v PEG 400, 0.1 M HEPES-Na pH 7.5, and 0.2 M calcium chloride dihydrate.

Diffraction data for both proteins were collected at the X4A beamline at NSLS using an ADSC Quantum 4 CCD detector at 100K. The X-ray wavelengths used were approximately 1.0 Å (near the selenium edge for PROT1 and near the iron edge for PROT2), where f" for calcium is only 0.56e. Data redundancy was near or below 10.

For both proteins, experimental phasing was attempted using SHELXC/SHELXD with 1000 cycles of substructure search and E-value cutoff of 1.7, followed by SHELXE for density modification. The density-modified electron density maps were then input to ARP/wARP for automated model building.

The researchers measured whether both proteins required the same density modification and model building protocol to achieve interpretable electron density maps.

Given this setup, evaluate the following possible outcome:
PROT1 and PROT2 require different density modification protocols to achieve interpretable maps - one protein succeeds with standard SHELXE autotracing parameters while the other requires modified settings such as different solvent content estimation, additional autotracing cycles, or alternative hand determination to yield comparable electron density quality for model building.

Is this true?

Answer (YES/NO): YES